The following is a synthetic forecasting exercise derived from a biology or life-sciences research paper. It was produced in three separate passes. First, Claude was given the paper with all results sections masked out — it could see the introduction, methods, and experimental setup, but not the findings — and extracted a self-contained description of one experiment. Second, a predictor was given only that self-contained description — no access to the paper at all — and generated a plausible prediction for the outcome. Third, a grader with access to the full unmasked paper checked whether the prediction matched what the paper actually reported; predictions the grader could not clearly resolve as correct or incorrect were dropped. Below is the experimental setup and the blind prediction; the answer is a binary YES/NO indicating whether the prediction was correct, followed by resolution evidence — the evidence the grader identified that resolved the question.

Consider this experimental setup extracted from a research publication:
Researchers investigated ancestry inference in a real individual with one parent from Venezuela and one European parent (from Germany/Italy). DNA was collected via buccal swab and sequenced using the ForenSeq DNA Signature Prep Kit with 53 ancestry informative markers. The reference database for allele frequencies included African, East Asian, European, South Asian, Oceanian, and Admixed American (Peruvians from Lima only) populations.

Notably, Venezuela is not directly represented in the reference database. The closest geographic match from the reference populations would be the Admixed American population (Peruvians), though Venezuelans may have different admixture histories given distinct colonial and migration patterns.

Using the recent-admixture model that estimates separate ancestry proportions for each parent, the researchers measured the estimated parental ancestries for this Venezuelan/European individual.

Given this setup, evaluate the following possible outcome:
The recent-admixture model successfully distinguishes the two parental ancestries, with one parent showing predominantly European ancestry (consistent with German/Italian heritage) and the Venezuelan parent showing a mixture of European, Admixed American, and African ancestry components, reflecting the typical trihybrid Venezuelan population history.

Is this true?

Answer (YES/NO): NO